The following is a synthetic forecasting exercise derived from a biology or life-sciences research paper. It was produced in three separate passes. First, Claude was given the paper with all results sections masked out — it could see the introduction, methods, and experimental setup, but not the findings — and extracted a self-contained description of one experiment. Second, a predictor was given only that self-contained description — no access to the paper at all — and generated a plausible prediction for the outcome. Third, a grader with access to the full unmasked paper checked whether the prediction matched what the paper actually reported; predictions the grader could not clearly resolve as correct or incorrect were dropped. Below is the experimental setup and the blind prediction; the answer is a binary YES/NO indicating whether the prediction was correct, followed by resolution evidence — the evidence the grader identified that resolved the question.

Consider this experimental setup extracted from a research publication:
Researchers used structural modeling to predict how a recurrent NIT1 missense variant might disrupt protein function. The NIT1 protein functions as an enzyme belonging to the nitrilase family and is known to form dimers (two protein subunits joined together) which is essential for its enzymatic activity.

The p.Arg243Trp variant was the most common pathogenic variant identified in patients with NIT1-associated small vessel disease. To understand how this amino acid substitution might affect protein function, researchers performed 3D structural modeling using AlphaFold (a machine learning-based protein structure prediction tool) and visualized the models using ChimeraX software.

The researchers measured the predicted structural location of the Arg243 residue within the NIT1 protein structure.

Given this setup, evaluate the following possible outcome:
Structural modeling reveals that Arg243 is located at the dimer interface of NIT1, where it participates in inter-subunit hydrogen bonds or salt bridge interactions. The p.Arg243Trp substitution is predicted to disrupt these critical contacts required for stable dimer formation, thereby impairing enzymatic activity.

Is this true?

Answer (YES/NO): NO